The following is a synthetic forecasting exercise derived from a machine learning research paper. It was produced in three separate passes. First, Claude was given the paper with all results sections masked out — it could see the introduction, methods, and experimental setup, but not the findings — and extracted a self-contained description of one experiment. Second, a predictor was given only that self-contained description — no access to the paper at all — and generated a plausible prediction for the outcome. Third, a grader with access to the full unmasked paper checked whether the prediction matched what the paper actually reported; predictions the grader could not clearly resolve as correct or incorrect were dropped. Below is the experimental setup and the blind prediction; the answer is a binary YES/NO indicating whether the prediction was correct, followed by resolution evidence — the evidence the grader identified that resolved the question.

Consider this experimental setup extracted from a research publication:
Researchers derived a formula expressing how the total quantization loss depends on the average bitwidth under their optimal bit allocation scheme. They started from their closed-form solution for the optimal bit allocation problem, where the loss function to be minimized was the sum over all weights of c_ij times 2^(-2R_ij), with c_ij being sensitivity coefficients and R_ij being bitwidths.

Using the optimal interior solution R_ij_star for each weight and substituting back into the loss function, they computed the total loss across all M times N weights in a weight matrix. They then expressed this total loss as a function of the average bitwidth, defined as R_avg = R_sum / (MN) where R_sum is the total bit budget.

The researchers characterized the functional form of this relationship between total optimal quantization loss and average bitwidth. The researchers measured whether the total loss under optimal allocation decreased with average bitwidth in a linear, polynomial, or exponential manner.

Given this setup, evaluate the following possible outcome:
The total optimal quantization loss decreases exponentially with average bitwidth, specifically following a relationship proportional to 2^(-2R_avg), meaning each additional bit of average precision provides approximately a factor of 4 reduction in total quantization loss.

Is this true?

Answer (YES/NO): YES